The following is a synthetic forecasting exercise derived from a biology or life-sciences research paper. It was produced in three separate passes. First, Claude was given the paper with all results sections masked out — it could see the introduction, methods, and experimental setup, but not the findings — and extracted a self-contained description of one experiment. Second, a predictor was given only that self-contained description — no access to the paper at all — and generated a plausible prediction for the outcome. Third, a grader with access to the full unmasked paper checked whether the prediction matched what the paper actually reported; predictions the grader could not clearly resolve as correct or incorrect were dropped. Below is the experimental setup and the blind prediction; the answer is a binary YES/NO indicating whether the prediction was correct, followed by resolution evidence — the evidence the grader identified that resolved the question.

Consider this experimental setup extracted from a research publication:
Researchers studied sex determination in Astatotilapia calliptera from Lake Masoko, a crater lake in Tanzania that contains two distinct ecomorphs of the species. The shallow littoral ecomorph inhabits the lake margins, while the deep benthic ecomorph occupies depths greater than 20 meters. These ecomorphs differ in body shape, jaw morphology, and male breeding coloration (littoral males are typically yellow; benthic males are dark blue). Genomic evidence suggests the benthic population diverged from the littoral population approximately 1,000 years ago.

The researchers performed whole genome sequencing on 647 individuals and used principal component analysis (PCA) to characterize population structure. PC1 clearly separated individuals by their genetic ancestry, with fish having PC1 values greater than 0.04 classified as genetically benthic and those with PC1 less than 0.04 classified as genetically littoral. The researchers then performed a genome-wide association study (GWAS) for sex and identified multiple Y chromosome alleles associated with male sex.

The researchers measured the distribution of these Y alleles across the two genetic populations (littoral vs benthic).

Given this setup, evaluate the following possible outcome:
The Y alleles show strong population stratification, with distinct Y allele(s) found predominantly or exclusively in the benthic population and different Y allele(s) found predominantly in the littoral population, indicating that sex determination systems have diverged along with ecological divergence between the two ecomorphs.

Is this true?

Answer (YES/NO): NO